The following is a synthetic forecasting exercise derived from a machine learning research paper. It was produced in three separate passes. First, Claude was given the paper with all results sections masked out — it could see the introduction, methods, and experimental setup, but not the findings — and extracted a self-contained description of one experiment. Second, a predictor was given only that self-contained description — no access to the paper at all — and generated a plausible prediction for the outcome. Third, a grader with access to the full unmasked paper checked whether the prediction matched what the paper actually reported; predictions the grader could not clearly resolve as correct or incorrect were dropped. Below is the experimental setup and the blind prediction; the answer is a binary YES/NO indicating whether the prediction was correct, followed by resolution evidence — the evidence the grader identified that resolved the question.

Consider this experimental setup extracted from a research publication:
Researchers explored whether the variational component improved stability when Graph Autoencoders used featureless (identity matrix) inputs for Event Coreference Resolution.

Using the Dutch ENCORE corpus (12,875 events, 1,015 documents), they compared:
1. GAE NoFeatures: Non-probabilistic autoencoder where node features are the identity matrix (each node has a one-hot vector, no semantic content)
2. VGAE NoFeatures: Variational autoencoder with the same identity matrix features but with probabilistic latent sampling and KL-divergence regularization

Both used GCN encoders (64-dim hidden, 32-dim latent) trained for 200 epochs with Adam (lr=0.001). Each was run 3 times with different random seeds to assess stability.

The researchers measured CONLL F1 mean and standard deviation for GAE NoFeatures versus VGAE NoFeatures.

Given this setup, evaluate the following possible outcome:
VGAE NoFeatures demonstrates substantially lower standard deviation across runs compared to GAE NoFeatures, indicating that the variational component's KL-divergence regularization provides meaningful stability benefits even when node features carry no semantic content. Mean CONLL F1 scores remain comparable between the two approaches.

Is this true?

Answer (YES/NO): NO